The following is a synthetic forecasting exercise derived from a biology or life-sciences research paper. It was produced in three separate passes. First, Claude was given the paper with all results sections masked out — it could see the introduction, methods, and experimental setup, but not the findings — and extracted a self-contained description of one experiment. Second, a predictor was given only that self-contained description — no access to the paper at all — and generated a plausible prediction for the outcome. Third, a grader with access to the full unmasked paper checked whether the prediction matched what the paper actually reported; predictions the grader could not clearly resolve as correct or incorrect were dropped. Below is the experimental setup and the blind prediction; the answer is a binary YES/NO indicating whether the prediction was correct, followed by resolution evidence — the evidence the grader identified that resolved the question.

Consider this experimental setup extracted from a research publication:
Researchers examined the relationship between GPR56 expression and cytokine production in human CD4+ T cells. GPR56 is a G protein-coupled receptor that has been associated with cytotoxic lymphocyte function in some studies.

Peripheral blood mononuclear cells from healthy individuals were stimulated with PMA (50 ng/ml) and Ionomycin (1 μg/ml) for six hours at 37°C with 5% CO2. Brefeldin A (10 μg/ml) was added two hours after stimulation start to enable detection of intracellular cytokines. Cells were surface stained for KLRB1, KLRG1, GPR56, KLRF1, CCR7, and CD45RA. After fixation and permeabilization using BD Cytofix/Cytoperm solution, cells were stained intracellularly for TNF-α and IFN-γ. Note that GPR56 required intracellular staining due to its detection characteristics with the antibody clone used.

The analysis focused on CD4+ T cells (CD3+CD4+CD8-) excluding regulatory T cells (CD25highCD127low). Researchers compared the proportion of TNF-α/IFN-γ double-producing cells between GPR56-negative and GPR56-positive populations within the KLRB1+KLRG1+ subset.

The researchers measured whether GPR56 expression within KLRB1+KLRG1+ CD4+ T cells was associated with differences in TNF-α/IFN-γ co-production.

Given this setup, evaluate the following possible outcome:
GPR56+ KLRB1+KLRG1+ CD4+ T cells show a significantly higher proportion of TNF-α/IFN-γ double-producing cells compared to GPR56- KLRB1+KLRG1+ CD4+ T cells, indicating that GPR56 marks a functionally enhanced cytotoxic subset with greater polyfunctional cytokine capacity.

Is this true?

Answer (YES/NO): YES